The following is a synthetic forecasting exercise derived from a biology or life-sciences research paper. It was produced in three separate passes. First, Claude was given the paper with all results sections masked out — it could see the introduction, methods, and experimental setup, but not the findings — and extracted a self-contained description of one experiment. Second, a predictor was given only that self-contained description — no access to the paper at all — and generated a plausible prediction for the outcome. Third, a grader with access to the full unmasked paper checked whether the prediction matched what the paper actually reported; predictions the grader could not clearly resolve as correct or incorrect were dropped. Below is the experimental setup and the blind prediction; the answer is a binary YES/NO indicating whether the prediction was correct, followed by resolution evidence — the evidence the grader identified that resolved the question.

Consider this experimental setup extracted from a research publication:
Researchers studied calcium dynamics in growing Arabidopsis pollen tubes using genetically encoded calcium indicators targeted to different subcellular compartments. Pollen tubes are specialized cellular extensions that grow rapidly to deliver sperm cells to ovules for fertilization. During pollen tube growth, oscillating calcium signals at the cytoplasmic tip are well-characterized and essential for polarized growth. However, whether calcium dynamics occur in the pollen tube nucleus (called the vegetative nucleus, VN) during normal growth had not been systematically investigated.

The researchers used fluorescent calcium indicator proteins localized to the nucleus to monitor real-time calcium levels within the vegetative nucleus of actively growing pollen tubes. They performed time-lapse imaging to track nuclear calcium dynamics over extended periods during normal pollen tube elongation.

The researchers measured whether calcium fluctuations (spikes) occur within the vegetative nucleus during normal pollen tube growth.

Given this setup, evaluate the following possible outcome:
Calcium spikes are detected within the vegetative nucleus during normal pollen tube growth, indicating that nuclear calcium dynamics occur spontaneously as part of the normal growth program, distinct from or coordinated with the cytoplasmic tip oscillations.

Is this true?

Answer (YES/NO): YES